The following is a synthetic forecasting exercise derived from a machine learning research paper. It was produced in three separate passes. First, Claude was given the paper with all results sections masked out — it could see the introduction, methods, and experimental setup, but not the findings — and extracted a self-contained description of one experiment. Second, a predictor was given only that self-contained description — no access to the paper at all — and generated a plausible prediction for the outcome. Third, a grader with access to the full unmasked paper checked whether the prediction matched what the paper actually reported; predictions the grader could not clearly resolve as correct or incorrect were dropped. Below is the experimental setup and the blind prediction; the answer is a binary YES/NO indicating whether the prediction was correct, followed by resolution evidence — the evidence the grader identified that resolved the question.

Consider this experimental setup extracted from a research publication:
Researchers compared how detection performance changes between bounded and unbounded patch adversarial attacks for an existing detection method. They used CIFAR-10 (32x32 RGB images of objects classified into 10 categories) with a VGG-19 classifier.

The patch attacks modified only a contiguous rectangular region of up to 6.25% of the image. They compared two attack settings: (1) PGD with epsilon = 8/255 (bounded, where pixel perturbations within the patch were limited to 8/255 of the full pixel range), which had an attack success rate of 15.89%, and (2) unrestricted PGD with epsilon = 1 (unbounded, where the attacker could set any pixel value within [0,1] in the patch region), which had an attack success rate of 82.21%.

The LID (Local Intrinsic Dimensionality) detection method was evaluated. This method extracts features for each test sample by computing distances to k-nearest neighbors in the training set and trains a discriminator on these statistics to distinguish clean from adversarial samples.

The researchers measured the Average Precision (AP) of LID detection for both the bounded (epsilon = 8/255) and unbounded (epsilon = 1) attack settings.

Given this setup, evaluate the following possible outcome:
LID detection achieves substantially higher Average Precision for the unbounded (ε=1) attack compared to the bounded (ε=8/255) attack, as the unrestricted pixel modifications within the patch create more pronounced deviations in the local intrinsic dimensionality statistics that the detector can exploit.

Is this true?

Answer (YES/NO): NO